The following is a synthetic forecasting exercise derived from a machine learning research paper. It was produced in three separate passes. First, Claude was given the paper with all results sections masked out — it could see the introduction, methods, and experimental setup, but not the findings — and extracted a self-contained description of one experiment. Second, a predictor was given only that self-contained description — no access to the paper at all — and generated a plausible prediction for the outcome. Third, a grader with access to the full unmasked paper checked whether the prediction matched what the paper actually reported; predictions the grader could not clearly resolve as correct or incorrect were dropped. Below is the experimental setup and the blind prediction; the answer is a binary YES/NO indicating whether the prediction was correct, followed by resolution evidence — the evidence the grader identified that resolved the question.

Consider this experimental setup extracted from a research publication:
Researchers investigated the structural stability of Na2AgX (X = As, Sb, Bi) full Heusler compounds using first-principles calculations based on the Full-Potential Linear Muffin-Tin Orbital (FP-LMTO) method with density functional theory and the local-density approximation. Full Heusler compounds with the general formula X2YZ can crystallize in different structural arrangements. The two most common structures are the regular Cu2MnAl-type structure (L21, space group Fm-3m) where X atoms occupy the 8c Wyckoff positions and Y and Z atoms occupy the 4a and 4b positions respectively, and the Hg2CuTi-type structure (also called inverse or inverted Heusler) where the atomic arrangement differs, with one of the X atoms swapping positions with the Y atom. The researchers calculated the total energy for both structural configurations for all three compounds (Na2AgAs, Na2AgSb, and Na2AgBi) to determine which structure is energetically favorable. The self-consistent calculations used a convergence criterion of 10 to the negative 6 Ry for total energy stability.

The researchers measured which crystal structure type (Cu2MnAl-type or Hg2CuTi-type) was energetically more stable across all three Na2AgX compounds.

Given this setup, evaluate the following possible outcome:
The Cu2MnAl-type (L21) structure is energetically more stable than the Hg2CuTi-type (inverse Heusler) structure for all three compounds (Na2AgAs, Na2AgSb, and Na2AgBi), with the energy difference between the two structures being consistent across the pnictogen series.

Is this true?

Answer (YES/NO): NO